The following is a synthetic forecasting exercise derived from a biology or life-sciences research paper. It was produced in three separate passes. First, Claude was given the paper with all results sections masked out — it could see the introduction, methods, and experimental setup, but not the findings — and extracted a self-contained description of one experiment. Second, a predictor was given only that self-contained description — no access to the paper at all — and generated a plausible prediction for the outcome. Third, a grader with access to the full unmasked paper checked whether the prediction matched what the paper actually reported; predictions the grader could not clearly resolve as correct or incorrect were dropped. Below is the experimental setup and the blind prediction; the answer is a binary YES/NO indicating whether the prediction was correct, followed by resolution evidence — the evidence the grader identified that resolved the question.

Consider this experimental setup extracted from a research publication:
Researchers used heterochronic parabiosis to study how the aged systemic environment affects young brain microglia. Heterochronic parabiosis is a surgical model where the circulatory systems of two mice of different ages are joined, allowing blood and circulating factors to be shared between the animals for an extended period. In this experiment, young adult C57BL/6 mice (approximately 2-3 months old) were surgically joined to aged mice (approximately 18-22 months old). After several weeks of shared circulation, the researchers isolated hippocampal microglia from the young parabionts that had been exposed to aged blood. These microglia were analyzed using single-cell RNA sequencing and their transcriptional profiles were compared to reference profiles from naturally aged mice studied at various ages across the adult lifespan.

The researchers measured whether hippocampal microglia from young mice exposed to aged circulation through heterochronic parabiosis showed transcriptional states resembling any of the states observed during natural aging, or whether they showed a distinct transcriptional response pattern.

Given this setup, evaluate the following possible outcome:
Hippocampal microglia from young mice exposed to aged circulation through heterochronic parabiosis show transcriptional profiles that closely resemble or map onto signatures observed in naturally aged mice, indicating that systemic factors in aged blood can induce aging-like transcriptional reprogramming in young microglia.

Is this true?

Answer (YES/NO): YES